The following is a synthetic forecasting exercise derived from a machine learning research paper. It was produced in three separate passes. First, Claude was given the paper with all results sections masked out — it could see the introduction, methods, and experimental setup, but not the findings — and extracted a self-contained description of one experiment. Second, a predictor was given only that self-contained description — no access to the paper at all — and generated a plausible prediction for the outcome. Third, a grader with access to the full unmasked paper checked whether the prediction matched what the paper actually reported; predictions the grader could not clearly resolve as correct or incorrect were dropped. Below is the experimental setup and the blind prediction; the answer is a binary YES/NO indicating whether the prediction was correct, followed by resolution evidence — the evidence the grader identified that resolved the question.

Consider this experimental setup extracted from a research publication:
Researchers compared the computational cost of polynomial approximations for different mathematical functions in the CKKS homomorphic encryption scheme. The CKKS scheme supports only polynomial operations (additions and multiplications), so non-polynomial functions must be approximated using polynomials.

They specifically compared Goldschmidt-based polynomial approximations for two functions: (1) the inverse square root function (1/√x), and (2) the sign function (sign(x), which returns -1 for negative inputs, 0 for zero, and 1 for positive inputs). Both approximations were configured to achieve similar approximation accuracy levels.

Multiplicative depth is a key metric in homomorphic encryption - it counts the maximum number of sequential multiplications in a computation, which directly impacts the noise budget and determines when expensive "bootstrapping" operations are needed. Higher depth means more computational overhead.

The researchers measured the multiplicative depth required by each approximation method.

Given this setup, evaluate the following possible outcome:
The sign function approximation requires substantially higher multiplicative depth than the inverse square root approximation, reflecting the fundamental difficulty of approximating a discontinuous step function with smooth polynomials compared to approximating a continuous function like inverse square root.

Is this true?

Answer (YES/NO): YES